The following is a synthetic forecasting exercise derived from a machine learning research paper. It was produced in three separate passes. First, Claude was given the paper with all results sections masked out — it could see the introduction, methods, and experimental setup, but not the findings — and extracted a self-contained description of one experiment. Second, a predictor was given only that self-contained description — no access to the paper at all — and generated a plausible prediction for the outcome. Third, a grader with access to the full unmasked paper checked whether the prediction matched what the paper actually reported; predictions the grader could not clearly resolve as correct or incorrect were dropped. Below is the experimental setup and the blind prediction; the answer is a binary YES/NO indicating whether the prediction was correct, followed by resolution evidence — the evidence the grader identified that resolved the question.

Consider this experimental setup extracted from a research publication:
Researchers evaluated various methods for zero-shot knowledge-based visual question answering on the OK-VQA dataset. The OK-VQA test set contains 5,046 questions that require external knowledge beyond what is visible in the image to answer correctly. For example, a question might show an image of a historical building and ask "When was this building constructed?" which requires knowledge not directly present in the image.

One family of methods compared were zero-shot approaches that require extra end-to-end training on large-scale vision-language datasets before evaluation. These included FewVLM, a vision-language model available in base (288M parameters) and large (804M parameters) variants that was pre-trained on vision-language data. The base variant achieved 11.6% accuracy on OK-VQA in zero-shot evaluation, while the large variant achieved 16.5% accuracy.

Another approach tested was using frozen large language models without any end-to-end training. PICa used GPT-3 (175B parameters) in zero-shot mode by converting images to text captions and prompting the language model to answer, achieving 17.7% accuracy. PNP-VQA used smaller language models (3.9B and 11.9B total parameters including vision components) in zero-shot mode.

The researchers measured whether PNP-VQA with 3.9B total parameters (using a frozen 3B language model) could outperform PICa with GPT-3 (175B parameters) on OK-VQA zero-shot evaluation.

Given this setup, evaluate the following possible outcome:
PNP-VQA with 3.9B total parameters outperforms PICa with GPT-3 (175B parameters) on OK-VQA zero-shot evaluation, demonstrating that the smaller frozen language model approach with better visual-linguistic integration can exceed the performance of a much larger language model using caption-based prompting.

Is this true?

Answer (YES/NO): YES